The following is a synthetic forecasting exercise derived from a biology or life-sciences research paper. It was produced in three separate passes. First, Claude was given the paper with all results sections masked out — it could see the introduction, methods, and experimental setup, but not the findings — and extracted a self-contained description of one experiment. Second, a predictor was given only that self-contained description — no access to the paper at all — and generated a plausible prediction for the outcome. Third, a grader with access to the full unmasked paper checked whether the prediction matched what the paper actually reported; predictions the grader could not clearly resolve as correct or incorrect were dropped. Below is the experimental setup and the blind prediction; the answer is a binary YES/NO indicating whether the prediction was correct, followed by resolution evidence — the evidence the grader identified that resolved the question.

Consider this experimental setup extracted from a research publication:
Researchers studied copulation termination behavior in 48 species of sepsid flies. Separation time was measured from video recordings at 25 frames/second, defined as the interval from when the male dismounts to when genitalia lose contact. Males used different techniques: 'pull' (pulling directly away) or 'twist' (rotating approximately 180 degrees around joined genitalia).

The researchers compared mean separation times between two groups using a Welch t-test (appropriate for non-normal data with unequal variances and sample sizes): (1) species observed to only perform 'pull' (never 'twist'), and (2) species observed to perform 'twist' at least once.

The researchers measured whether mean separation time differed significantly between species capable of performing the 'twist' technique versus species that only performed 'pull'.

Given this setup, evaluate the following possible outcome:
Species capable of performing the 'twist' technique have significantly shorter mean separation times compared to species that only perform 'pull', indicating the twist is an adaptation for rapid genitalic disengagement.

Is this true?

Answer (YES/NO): YES